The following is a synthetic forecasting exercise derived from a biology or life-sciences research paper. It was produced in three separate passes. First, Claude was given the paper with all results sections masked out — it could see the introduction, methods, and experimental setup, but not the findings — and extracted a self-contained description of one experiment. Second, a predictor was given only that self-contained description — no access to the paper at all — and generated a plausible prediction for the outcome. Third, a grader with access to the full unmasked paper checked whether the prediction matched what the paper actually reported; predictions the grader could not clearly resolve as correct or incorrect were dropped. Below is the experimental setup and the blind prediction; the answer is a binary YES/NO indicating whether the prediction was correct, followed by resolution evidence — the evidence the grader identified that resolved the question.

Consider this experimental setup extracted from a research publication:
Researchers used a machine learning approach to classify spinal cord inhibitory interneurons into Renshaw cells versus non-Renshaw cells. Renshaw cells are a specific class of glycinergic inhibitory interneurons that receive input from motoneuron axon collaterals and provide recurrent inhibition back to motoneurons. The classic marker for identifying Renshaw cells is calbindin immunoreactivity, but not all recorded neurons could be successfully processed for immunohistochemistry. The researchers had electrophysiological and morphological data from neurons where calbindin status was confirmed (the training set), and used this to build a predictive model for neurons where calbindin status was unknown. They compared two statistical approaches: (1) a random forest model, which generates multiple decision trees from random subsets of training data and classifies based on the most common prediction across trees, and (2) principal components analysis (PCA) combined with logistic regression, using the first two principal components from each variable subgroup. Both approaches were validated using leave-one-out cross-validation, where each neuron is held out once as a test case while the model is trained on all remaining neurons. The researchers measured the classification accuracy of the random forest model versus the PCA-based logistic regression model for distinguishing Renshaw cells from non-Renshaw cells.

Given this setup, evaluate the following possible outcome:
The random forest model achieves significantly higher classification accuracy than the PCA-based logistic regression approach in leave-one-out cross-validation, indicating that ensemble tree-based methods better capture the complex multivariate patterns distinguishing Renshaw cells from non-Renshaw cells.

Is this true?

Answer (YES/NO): NO